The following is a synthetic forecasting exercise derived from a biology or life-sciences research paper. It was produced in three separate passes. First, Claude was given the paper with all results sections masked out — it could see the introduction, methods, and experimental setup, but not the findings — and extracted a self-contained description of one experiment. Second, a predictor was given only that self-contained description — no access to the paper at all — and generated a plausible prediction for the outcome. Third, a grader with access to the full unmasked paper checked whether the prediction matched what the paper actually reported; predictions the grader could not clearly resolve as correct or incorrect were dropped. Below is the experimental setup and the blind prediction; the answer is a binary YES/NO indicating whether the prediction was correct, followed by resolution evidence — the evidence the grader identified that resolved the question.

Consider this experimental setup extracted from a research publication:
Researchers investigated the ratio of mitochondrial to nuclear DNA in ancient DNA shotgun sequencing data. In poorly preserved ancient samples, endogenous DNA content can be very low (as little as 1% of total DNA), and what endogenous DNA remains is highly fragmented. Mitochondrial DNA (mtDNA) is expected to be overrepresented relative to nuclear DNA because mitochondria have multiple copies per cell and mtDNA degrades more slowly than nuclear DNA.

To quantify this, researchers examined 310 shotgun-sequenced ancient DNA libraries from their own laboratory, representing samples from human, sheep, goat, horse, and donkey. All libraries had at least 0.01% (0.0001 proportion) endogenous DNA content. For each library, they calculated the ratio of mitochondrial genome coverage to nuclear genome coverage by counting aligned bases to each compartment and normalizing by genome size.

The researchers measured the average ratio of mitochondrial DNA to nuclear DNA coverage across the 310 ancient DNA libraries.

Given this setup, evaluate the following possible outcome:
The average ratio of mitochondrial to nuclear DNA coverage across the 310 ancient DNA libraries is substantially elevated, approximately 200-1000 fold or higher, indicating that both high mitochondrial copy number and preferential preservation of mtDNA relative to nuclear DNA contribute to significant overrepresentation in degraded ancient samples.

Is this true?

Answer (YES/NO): NO